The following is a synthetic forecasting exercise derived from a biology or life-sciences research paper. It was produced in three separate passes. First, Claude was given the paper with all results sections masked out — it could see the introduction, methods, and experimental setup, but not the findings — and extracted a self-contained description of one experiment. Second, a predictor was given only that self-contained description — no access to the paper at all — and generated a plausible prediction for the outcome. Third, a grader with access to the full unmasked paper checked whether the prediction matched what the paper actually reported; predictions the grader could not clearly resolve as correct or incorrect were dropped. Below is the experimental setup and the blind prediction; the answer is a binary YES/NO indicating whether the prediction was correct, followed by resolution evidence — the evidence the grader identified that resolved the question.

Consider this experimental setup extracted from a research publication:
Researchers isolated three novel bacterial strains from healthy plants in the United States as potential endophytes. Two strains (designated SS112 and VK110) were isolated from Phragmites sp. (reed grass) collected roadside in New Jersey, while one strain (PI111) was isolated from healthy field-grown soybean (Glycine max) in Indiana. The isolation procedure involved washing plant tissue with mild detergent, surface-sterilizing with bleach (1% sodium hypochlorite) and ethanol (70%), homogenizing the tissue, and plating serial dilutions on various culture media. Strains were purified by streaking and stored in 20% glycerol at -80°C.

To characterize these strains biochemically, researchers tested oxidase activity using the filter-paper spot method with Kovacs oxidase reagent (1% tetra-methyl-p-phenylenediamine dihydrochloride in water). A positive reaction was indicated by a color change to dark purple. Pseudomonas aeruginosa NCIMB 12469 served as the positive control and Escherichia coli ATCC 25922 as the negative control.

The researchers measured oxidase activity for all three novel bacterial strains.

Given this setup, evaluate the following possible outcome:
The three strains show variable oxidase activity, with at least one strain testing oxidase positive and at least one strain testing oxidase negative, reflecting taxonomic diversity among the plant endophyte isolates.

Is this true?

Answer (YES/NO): YES